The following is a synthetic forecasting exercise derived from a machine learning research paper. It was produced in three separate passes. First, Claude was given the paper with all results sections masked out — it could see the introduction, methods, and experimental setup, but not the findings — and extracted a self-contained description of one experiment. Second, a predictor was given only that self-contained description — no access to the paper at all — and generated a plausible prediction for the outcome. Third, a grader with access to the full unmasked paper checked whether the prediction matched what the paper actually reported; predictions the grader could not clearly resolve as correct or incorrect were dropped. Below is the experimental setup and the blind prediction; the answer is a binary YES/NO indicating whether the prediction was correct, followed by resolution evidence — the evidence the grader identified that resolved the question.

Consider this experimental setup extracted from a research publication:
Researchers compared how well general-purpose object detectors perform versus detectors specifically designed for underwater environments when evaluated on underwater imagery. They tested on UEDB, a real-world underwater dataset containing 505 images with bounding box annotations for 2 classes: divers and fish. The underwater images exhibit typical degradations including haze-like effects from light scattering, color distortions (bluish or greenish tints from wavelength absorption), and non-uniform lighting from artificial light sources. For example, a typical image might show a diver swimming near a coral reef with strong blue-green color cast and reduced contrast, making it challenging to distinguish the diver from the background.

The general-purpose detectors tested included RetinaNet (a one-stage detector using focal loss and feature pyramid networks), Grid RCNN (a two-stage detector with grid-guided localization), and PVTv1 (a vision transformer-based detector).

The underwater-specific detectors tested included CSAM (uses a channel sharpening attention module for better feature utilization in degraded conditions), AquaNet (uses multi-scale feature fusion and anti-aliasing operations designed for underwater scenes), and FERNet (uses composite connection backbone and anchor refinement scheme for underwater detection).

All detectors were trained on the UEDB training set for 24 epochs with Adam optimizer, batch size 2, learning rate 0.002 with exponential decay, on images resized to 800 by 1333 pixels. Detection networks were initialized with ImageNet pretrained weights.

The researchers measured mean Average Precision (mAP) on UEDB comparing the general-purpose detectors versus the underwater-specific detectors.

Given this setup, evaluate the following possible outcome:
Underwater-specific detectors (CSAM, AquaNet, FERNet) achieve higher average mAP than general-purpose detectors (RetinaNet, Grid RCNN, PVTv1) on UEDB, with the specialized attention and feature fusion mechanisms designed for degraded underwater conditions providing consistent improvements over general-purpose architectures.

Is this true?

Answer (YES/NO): YES